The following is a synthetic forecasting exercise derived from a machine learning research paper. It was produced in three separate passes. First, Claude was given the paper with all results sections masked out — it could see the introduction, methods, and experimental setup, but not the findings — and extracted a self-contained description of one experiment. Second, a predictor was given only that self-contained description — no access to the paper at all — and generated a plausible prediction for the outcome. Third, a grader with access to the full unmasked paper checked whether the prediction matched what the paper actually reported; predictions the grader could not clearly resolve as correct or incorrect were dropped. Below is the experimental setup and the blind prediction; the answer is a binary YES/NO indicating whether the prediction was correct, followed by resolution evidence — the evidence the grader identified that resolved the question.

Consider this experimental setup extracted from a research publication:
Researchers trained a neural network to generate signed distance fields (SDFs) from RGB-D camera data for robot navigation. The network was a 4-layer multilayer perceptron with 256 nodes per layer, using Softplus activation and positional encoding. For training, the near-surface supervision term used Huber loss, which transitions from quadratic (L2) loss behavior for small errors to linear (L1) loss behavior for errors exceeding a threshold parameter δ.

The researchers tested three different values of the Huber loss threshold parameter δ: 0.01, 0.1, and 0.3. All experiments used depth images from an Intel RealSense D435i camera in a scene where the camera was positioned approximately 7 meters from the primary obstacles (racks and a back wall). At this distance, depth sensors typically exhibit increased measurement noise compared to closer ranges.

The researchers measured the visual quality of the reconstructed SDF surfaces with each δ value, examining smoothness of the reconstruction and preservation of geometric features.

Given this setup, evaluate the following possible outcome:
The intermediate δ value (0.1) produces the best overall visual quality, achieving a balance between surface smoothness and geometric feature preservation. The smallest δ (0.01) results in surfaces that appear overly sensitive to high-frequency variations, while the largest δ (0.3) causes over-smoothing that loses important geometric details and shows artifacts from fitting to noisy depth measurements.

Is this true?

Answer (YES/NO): NO